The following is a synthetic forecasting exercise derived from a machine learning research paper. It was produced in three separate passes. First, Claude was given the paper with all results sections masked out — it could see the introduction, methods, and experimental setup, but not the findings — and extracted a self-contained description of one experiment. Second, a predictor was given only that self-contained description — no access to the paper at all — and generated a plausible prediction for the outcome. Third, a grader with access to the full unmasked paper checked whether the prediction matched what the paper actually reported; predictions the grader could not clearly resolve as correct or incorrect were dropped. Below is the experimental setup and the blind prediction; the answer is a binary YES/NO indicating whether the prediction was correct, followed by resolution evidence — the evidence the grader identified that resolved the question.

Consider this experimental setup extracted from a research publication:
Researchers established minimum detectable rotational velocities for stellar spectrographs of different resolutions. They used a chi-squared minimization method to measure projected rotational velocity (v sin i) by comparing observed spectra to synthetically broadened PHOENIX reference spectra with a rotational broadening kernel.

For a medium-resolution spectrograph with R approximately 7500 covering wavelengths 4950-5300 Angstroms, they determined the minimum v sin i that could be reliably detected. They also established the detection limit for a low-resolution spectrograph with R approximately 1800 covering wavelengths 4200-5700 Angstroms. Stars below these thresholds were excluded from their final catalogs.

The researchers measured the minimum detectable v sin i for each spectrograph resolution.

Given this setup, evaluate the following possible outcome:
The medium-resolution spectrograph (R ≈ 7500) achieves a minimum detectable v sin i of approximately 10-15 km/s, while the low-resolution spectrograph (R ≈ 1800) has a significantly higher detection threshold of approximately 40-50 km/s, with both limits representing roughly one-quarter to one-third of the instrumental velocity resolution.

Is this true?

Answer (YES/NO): NO